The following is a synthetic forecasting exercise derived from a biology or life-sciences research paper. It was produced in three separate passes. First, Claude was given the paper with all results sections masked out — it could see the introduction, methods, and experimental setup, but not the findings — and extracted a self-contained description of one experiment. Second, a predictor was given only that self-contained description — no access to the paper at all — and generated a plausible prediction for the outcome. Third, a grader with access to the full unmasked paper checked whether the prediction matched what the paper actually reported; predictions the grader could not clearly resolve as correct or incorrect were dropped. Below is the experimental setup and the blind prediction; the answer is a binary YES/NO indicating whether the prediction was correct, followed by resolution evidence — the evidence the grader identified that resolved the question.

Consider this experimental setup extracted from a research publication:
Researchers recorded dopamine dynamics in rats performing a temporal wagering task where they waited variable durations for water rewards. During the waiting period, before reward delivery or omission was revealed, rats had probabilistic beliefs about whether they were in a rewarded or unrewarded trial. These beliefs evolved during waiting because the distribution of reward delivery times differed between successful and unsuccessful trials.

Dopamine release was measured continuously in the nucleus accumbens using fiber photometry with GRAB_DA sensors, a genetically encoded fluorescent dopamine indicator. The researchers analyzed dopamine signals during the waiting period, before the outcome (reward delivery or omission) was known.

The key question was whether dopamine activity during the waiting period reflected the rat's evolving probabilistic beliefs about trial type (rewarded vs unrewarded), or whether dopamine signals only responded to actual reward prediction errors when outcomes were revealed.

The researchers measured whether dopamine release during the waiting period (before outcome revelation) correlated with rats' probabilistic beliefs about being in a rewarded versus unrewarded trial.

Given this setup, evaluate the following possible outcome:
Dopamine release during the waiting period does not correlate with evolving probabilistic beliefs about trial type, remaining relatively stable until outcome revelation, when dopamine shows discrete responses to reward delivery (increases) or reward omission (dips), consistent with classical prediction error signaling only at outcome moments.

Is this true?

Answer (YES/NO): NO